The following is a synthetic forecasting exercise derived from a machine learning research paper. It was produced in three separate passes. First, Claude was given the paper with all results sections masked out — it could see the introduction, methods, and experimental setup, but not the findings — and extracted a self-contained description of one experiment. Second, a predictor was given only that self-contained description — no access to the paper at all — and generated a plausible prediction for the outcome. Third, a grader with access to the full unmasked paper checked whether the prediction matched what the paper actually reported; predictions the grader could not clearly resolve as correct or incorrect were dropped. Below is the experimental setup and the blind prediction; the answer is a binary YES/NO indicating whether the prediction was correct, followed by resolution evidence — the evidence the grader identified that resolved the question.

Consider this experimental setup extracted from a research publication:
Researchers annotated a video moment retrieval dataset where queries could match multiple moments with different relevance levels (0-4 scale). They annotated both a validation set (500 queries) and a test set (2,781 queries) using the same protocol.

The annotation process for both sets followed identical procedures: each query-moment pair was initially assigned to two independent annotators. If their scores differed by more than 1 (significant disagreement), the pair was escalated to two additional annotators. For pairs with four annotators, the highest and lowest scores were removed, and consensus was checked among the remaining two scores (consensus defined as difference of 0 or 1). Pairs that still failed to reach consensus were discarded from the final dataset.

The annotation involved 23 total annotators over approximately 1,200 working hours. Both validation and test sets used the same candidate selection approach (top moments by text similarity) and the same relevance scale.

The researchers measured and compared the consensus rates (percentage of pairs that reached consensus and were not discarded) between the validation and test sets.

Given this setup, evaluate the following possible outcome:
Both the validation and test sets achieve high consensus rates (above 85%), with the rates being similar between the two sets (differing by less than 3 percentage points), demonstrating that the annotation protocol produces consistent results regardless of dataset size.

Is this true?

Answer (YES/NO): YES